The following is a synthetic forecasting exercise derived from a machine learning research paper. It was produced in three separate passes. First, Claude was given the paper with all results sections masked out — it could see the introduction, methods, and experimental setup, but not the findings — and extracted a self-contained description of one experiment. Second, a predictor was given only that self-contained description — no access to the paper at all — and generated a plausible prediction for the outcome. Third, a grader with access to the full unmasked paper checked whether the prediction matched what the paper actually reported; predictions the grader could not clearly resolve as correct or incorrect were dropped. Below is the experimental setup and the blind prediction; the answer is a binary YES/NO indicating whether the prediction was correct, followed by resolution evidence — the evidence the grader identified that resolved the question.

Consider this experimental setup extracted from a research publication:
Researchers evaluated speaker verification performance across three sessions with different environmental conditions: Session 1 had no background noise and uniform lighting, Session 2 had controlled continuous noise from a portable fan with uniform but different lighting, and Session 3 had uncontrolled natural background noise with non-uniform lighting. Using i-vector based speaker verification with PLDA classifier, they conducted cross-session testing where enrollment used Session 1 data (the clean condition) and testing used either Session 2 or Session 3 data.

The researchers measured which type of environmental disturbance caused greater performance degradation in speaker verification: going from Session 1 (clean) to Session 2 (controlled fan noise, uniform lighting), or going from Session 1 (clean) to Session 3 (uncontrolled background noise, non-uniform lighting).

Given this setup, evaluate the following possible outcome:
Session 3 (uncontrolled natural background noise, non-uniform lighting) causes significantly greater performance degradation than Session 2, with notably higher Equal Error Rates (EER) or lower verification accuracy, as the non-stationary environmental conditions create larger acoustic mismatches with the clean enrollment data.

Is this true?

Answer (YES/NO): NO